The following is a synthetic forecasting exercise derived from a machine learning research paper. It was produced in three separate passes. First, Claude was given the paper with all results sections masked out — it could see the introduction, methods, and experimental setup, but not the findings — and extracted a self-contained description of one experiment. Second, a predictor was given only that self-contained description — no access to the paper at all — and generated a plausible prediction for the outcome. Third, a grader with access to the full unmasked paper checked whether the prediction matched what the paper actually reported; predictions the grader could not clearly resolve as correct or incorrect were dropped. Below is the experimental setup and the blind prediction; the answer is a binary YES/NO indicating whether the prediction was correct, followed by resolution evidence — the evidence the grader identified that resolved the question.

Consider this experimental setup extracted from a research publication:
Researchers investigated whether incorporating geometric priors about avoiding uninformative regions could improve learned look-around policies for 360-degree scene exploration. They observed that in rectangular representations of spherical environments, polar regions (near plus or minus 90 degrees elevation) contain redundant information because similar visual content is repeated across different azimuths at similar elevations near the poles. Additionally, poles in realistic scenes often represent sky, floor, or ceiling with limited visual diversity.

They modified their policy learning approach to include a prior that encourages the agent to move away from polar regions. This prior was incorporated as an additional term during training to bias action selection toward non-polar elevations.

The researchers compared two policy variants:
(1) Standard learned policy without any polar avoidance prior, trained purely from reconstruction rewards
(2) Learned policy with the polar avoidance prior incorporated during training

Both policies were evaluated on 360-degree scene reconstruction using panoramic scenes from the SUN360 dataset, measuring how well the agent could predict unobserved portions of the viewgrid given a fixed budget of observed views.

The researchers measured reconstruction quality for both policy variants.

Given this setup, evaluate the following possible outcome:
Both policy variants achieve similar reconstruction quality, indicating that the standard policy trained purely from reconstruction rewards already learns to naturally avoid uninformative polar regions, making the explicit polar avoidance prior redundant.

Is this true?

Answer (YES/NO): NO